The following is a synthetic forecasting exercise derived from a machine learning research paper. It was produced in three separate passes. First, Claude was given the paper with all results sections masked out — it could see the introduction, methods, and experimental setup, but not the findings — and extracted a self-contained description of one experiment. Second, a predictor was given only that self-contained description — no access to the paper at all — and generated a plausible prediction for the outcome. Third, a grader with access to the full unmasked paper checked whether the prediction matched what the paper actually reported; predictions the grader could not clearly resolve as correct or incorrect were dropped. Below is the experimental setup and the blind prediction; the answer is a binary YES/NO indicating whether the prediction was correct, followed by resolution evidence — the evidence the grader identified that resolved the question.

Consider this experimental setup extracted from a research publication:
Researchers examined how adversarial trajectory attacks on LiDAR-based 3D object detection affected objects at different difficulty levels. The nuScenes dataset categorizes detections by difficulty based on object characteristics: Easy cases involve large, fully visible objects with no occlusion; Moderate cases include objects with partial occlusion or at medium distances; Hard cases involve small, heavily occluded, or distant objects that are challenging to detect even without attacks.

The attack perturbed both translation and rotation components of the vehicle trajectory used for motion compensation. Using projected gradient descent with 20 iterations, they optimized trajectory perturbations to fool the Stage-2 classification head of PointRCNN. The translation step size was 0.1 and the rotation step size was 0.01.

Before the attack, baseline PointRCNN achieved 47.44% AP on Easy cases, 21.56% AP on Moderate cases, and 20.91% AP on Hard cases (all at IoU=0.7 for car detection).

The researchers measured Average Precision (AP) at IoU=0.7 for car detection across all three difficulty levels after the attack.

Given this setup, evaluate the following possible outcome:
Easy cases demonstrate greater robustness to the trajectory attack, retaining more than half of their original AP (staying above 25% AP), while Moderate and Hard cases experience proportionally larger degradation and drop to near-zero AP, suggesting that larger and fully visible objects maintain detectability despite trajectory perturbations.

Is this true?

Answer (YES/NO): NO